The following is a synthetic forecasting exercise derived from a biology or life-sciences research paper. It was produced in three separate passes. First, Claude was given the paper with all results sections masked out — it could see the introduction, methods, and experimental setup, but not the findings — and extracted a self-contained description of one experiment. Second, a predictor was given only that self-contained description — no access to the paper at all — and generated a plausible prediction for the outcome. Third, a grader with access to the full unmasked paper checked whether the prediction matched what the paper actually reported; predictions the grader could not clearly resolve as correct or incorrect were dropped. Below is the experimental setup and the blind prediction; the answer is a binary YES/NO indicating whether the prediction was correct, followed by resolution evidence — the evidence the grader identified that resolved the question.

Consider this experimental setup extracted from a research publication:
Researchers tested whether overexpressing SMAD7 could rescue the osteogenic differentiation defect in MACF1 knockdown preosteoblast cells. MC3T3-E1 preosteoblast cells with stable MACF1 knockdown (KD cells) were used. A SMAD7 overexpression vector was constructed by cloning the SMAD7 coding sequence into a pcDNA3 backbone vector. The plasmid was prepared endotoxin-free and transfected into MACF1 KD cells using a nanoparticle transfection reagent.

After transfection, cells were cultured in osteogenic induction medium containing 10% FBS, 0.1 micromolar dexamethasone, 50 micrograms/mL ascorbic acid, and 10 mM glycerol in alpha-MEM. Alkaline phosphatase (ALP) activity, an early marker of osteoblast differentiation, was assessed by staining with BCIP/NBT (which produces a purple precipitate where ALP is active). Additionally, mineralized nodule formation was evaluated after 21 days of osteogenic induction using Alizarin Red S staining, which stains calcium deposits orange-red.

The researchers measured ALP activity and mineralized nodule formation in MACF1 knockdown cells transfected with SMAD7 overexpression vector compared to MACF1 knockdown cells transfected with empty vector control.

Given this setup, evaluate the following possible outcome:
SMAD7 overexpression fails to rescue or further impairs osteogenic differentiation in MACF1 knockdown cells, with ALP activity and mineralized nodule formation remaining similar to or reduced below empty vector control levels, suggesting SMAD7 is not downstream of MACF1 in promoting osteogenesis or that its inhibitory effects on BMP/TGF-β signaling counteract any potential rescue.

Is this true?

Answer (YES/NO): YES